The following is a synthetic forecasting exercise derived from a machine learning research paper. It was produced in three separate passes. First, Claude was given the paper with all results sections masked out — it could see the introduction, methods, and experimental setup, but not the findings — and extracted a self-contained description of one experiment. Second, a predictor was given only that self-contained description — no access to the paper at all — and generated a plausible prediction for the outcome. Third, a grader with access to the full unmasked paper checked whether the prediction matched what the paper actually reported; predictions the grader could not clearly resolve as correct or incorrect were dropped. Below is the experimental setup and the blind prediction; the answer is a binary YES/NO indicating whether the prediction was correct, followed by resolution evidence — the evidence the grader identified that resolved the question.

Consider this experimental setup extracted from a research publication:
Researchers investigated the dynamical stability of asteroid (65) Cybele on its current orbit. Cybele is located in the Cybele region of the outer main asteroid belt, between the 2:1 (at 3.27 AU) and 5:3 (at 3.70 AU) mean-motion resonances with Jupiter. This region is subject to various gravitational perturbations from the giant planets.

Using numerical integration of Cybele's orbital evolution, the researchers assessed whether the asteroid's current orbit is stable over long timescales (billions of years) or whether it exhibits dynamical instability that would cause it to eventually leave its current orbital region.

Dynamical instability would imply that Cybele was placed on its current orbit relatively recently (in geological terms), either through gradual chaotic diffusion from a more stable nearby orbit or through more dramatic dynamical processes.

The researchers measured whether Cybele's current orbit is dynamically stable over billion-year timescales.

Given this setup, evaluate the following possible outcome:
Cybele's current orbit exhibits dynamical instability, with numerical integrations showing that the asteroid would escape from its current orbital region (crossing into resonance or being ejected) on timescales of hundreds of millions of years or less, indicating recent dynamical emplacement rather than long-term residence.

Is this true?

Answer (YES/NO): YES